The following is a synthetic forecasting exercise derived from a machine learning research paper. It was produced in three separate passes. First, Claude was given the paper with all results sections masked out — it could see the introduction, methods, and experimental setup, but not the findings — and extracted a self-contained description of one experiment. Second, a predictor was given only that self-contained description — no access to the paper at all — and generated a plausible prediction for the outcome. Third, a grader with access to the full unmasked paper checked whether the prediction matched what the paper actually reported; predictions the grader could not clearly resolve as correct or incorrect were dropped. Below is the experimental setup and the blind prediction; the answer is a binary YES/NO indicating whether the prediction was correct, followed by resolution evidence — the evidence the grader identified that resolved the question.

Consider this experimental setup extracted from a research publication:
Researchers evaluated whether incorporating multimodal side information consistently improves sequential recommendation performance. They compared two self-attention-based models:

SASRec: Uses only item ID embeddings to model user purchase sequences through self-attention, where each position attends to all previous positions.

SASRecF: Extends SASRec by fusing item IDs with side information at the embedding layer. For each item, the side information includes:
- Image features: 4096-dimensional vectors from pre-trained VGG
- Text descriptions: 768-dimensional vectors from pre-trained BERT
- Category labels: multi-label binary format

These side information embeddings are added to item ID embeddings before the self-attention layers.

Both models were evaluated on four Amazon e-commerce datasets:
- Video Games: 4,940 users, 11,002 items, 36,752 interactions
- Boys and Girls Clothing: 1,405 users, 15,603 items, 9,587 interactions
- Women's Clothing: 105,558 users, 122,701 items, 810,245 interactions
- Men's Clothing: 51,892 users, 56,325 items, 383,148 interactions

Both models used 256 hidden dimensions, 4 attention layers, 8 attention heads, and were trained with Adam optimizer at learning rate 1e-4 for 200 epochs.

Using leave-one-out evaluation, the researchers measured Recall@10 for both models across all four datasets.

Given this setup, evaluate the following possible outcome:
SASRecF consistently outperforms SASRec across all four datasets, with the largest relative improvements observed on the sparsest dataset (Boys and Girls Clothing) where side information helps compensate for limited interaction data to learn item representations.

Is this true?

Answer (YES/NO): NO